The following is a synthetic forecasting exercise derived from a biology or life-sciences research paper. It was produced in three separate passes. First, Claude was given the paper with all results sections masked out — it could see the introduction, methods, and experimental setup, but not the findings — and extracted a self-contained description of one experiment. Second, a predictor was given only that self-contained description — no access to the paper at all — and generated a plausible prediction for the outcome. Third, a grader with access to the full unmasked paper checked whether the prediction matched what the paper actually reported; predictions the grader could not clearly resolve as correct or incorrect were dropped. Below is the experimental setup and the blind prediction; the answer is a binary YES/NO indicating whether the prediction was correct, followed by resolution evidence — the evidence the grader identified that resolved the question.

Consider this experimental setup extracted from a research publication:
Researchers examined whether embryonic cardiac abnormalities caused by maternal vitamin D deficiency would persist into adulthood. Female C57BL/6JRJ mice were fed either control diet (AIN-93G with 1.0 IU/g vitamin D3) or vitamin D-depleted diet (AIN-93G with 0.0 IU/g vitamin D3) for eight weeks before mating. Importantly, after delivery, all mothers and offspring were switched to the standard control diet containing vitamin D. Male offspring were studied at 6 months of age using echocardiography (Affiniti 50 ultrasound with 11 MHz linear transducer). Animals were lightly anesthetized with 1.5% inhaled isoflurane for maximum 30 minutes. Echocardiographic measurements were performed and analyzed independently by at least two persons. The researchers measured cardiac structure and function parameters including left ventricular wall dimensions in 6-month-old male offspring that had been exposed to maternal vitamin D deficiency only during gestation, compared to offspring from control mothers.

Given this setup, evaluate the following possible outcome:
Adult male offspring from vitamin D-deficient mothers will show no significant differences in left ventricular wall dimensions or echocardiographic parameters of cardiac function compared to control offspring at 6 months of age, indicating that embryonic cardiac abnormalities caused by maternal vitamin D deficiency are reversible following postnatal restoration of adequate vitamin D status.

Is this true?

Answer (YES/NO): NO